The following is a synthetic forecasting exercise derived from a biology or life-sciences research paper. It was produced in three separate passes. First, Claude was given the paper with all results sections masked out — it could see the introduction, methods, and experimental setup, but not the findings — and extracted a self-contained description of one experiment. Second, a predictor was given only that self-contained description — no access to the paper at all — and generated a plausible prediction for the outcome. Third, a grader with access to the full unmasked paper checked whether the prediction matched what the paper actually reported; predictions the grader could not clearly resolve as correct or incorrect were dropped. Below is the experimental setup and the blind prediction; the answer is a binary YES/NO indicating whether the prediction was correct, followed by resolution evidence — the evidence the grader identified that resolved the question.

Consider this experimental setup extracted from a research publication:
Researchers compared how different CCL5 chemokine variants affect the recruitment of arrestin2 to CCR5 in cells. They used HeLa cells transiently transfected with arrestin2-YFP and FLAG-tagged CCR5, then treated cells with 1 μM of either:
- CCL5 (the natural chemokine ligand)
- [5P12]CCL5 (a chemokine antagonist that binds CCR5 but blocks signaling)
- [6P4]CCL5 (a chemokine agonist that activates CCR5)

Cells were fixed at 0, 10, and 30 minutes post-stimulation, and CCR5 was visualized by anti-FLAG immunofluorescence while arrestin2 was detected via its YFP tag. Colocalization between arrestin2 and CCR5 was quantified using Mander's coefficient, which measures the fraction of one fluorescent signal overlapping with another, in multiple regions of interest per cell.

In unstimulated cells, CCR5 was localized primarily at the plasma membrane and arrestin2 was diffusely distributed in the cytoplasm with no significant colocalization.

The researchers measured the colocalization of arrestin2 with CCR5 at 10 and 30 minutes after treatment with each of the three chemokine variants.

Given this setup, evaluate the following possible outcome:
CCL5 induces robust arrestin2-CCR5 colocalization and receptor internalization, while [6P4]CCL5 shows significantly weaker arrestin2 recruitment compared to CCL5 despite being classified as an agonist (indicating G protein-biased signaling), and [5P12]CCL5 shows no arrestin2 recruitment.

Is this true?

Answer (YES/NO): NO